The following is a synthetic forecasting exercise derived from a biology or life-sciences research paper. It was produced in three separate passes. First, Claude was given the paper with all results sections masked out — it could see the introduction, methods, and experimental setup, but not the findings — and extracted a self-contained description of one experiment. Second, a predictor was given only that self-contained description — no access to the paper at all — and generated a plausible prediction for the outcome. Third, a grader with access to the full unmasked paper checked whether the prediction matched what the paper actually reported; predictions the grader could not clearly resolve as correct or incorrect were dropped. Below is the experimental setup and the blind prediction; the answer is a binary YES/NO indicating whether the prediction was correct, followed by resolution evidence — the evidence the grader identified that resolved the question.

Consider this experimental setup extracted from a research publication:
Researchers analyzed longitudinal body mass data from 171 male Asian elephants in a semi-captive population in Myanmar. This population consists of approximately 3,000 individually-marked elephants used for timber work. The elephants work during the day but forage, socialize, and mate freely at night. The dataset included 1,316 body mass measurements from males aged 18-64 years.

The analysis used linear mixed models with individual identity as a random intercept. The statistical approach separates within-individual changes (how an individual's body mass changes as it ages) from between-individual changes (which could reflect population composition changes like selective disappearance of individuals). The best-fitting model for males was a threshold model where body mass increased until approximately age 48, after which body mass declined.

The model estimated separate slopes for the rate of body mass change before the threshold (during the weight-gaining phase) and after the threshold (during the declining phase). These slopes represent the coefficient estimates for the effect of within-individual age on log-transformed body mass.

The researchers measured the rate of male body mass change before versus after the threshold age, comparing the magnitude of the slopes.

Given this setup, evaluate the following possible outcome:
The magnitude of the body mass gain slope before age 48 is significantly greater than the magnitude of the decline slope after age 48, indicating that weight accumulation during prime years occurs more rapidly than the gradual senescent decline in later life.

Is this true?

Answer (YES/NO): NO